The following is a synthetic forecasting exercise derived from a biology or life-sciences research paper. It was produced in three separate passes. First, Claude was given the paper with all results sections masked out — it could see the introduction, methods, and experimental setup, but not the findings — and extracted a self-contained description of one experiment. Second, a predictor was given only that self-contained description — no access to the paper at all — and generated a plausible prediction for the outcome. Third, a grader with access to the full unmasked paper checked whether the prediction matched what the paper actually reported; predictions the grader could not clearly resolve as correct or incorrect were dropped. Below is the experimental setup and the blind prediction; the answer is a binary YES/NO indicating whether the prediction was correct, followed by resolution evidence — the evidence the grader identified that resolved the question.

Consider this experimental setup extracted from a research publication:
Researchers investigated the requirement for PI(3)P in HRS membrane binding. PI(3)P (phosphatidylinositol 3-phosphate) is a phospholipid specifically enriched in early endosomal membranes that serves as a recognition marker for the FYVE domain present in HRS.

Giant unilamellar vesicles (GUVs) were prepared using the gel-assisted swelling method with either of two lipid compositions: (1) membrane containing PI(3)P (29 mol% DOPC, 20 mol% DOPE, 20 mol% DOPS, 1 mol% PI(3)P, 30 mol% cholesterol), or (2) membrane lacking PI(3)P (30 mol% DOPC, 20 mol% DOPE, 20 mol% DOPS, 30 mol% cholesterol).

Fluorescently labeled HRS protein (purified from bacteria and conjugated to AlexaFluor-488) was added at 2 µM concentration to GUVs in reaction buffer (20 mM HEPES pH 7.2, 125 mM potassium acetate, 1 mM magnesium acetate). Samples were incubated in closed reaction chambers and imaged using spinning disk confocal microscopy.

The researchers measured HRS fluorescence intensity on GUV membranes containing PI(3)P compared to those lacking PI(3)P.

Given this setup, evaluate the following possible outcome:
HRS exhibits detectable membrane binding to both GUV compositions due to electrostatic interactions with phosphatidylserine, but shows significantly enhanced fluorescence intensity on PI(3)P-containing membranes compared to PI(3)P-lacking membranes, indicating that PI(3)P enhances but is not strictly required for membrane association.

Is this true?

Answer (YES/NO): NO